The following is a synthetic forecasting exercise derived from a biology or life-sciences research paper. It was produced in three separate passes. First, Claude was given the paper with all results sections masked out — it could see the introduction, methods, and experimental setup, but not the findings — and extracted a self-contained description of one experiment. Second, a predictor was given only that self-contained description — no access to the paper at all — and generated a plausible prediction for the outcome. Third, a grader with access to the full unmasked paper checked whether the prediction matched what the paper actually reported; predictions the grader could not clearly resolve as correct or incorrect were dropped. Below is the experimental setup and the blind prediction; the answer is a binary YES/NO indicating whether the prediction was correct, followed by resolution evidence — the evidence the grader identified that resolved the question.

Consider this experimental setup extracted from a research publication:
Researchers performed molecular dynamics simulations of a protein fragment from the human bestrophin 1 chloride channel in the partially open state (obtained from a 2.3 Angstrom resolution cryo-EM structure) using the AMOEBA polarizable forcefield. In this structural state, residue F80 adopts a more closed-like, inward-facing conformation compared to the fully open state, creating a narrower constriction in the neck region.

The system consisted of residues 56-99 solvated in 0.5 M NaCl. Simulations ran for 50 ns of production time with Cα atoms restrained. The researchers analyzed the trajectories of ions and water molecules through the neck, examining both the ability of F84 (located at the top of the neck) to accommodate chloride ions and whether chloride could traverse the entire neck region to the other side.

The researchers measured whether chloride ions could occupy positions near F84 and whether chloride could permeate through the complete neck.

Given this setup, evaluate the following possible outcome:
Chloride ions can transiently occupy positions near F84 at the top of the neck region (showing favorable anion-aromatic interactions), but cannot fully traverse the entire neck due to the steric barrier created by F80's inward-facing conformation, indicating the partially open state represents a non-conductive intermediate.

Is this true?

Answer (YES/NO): NO